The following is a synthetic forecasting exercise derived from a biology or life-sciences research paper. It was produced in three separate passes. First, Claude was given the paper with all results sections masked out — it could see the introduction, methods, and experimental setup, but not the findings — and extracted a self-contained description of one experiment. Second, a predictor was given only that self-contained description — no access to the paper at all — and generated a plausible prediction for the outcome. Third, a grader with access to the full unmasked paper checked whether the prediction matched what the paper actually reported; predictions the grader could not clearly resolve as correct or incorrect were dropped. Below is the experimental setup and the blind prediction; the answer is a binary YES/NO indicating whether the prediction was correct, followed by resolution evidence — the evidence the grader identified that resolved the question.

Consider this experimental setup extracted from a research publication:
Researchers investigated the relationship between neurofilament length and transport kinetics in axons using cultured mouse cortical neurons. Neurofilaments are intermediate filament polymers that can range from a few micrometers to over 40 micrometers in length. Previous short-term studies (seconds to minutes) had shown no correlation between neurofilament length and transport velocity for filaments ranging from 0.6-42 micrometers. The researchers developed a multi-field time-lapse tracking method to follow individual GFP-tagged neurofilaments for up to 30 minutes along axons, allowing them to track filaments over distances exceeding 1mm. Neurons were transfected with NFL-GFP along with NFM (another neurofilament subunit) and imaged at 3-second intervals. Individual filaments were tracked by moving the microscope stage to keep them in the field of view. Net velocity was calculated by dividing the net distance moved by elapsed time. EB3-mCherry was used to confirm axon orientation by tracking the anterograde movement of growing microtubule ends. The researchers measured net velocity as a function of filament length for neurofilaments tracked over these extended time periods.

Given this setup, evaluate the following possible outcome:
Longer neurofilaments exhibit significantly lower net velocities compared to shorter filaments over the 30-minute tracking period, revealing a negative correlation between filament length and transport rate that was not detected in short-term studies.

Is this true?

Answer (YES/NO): YES